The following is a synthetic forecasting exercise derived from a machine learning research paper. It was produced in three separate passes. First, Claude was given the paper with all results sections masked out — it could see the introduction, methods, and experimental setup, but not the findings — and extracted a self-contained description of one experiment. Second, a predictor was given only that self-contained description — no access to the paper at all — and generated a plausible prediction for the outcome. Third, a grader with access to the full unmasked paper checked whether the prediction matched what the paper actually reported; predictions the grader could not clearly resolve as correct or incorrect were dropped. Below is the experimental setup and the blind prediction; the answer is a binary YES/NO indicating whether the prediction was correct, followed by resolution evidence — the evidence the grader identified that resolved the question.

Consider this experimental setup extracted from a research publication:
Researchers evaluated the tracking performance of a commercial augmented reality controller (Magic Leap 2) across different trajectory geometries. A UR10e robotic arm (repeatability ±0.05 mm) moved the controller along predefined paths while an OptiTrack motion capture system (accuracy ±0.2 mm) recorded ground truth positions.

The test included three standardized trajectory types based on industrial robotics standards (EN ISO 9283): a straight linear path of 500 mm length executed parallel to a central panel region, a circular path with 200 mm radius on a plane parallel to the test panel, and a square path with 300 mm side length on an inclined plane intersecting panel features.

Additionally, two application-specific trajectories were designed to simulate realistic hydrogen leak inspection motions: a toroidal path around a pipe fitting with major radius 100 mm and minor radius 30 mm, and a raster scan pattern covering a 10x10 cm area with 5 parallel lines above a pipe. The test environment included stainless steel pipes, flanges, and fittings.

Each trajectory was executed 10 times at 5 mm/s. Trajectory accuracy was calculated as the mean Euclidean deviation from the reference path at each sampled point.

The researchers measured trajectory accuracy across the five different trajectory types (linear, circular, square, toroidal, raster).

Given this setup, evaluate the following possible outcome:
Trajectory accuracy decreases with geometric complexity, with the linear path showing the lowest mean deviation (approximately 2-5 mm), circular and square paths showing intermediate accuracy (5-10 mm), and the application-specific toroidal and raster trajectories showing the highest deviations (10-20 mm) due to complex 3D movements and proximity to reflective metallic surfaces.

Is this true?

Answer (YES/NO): NO